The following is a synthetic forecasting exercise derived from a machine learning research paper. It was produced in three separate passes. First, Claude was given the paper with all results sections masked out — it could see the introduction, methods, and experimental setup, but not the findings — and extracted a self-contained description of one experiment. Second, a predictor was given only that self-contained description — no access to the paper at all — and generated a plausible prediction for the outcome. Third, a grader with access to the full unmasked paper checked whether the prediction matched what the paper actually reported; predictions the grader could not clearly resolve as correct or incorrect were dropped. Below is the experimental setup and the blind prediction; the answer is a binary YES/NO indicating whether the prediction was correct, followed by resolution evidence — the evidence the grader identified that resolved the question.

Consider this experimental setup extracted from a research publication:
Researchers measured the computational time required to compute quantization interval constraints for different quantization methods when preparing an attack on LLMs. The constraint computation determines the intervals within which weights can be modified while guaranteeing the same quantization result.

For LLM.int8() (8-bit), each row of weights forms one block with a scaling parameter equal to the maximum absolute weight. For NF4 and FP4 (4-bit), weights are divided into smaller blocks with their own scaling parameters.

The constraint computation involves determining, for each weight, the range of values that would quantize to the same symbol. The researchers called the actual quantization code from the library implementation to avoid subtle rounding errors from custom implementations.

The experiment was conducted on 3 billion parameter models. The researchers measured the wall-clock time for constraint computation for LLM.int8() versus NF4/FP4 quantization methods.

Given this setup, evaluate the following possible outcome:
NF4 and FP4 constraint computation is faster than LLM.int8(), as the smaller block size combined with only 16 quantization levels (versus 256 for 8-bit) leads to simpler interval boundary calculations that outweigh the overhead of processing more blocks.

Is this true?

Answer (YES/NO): NO